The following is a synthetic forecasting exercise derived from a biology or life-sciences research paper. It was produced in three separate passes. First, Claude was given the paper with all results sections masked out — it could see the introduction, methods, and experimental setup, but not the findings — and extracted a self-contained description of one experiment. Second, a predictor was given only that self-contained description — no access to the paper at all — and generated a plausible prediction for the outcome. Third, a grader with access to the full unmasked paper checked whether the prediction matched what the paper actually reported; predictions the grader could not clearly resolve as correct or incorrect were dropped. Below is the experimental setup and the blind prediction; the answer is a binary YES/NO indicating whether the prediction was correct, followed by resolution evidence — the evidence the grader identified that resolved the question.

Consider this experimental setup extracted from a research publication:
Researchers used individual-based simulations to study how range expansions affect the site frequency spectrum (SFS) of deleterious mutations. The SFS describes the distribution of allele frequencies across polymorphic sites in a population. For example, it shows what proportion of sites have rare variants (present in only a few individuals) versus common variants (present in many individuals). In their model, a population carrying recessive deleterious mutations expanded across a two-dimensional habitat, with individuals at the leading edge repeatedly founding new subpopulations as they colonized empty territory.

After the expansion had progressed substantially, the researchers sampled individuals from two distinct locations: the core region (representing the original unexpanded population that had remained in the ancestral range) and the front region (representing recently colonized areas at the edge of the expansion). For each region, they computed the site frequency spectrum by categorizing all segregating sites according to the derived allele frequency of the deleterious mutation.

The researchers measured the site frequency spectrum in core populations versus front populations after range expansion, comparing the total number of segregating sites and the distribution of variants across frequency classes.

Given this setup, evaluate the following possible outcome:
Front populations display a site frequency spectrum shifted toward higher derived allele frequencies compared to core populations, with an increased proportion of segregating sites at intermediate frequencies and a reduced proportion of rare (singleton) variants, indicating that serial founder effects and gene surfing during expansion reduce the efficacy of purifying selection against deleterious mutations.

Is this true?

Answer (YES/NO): NO